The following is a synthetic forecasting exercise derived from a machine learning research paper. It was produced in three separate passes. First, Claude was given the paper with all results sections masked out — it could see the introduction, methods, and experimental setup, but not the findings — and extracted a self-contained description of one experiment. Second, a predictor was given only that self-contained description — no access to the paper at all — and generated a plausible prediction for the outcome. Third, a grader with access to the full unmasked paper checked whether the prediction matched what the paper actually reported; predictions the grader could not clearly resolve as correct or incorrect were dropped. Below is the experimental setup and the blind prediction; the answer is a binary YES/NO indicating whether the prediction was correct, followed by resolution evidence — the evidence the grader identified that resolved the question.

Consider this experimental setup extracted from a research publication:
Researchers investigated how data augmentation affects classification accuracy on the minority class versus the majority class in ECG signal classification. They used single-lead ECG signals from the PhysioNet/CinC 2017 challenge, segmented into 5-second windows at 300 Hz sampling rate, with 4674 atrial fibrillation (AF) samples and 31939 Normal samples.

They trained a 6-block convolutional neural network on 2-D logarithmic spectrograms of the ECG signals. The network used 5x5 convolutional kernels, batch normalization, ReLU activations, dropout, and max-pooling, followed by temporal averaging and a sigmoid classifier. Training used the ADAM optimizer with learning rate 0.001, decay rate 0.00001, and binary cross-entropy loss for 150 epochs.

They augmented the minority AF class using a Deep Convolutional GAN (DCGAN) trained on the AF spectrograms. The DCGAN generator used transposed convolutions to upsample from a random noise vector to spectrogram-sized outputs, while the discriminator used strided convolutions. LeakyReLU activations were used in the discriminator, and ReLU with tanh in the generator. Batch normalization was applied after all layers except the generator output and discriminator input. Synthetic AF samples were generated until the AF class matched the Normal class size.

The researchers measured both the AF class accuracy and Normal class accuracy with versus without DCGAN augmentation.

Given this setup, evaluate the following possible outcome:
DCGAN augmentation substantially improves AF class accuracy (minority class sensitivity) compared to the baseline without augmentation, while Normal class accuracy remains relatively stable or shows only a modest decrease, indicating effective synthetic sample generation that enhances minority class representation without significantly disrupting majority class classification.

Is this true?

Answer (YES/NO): YES